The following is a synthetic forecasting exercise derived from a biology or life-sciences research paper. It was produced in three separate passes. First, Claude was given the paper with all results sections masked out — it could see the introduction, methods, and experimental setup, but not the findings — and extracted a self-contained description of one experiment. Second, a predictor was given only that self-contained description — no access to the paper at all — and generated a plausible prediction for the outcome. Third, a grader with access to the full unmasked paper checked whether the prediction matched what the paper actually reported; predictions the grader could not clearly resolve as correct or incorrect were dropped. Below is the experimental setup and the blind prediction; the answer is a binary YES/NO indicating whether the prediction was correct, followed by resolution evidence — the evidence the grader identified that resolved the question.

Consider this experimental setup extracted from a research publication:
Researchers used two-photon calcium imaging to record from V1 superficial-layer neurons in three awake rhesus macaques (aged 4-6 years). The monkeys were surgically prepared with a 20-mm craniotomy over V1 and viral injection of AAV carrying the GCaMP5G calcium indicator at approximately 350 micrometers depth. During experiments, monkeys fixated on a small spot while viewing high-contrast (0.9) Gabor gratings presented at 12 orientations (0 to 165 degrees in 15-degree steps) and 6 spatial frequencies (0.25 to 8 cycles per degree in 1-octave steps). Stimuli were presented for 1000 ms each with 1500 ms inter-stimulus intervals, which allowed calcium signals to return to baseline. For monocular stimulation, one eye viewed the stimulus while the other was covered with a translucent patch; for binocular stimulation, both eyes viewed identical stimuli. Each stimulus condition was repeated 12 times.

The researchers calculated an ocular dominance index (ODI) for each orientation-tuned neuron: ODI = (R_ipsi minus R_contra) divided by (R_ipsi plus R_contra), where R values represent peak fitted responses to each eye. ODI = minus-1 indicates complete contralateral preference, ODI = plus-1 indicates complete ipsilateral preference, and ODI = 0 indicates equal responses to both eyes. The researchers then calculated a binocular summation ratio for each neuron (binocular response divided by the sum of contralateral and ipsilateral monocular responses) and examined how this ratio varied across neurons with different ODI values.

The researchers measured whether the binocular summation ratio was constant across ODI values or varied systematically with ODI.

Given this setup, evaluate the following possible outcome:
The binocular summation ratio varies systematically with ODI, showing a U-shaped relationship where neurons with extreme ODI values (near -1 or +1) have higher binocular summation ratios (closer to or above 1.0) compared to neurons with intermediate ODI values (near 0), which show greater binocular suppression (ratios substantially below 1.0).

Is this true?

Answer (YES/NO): NO